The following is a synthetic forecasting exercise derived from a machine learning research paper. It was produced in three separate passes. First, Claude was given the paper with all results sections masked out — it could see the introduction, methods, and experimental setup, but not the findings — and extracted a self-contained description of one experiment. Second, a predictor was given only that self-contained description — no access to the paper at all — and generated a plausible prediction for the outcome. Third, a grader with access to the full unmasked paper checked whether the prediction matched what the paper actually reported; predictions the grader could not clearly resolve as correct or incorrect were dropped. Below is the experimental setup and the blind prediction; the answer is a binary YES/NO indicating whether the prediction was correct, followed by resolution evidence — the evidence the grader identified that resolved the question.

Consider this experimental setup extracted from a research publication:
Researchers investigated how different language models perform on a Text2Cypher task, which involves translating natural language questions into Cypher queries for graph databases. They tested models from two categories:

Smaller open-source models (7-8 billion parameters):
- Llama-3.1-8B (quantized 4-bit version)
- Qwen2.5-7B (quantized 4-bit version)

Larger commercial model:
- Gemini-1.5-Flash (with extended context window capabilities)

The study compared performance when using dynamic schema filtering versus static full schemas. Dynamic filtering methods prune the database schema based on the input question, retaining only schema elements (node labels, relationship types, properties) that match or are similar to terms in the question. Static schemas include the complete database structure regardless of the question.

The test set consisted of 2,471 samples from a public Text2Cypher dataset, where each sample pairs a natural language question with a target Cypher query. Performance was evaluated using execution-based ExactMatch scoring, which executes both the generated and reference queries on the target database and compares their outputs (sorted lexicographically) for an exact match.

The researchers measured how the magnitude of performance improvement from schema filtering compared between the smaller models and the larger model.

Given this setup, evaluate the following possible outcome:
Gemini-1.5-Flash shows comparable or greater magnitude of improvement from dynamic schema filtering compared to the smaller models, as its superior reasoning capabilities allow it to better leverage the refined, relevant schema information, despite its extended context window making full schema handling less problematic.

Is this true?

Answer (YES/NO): NO